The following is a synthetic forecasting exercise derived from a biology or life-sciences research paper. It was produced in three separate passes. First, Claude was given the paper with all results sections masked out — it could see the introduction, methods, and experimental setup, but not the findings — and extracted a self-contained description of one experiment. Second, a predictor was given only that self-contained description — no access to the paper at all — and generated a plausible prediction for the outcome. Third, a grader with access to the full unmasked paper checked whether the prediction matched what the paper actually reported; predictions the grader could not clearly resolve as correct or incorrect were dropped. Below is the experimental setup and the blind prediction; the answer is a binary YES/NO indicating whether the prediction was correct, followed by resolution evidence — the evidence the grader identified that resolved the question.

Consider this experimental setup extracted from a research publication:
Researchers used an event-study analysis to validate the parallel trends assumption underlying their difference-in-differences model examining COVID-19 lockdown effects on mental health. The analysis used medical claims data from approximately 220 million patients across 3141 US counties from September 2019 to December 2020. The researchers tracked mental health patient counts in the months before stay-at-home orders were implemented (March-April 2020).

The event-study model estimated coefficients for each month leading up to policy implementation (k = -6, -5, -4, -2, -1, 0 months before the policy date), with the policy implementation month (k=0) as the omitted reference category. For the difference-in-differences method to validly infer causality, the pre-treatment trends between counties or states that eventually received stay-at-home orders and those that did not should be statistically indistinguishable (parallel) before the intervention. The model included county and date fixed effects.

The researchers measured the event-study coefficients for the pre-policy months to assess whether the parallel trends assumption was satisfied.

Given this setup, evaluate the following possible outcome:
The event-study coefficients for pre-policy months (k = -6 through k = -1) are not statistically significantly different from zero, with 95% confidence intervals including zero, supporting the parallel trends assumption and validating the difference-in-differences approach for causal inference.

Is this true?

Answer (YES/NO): YES